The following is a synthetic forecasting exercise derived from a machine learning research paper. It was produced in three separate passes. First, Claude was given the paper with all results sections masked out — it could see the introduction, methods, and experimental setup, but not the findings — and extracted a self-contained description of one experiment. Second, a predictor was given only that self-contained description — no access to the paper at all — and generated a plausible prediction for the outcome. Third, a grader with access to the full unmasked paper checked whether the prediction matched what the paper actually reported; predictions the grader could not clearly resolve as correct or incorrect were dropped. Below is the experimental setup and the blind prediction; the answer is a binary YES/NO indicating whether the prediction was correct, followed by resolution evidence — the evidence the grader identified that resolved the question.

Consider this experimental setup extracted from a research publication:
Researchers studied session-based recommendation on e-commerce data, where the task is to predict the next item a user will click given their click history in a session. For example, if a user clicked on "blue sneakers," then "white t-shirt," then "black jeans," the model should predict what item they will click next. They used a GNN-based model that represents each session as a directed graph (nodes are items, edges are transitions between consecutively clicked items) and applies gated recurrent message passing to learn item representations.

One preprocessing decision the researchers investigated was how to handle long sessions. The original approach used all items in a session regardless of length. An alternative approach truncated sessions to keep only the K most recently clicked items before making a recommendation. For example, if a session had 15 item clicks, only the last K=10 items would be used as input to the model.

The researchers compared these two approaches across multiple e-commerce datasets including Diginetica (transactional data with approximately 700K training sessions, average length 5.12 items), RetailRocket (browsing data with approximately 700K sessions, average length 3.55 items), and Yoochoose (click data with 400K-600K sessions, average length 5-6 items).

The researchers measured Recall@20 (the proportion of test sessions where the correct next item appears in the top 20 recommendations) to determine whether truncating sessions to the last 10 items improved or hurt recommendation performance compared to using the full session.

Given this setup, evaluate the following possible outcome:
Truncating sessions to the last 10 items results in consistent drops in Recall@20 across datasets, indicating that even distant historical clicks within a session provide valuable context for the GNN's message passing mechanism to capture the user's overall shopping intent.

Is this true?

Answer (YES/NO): NO